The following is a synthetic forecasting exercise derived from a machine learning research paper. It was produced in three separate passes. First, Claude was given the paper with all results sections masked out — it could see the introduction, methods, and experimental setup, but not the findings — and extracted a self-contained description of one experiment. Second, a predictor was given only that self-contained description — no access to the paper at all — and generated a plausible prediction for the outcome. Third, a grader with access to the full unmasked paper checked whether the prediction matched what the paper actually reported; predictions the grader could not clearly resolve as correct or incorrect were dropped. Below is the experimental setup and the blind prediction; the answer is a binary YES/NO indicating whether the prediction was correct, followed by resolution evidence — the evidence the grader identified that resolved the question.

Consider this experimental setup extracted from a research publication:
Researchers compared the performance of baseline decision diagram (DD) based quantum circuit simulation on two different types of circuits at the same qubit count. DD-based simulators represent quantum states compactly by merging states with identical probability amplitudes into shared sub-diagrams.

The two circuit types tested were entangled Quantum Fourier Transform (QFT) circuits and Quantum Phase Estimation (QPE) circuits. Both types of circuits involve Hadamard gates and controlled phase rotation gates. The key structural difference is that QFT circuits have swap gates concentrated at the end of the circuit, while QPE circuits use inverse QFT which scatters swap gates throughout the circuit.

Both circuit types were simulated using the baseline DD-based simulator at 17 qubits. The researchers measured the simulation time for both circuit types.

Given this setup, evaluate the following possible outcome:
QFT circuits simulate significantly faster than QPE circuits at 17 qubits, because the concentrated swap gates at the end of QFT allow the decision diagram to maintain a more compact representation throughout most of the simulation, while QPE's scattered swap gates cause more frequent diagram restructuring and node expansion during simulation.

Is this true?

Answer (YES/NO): NO